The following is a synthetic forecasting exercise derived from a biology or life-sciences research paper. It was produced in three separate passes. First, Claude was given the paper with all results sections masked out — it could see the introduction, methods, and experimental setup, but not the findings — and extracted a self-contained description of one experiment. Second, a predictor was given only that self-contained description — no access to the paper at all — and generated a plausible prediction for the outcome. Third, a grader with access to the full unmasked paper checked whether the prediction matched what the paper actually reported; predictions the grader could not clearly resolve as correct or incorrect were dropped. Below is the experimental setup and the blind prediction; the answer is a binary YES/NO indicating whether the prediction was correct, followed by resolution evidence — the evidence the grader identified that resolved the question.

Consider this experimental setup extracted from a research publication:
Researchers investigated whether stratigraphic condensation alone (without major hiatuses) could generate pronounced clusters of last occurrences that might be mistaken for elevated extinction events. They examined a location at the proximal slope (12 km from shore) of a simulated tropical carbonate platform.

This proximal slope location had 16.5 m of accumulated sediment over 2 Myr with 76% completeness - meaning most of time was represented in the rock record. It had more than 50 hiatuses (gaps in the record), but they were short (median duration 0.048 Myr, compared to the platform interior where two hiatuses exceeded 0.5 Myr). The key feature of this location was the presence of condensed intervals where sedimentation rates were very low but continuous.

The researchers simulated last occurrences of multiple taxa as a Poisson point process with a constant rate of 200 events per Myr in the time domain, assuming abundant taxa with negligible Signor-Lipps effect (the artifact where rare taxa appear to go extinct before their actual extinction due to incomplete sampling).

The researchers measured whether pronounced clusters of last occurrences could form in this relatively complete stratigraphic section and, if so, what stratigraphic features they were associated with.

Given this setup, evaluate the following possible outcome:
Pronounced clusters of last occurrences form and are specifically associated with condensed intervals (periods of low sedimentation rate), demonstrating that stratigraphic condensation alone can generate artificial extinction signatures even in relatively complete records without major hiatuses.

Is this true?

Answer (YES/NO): YES